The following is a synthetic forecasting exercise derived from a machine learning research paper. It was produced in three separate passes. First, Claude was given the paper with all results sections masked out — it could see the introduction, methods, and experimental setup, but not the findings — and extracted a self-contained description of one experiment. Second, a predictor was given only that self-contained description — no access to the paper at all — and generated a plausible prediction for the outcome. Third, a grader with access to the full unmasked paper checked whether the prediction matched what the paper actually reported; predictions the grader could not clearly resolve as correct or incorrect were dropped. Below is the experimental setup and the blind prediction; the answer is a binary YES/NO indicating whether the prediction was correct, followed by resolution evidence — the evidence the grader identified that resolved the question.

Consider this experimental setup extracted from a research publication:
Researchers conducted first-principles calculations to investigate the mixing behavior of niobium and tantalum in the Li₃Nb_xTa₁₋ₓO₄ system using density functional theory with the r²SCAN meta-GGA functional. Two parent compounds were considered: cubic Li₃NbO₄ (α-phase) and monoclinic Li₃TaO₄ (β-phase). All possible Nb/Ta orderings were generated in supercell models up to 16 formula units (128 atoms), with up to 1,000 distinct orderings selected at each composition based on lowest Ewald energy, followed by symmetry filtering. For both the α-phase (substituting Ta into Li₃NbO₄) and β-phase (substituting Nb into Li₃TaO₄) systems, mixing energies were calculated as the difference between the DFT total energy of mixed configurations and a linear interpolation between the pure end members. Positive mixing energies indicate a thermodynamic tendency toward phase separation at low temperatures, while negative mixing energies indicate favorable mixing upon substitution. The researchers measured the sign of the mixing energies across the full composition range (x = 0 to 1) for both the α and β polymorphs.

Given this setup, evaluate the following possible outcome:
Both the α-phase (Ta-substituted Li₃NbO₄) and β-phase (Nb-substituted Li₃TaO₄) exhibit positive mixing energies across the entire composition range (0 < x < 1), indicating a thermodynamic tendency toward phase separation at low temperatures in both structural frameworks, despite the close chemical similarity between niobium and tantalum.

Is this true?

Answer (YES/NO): NO